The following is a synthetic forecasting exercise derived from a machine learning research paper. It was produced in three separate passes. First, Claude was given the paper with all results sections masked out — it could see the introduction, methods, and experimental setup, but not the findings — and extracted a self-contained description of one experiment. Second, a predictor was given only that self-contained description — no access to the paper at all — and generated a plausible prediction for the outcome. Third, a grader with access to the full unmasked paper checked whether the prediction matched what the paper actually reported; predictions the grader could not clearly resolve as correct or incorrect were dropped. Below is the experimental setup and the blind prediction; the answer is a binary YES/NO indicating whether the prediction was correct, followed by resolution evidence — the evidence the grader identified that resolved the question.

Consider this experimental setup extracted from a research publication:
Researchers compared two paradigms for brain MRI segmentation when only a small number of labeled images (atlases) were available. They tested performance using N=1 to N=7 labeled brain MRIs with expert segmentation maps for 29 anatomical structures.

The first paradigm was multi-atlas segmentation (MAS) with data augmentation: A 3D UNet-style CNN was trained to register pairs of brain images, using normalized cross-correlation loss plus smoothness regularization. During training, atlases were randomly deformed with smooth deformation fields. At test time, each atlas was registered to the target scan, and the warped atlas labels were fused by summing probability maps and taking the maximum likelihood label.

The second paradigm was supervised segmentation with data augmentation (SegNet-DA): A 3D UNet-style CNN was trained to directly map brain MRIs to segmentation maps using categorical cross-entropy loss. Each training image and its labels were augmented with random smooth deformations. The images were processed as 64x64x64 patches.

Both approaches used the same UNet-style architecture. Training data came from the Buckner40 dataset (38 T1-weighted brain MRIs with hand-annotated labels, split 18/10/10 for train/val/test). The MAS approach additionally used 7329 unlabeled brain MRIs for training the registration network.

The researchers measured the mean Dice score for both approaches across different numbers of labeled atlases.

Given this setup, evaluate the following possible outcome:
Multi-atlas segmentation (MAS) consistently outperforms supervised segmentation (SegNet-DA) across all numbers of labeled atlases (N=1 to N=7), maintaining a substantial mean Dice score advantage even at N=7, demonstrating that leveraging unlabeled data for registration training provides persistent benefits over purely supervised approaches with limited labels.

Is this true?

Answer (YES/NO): NO